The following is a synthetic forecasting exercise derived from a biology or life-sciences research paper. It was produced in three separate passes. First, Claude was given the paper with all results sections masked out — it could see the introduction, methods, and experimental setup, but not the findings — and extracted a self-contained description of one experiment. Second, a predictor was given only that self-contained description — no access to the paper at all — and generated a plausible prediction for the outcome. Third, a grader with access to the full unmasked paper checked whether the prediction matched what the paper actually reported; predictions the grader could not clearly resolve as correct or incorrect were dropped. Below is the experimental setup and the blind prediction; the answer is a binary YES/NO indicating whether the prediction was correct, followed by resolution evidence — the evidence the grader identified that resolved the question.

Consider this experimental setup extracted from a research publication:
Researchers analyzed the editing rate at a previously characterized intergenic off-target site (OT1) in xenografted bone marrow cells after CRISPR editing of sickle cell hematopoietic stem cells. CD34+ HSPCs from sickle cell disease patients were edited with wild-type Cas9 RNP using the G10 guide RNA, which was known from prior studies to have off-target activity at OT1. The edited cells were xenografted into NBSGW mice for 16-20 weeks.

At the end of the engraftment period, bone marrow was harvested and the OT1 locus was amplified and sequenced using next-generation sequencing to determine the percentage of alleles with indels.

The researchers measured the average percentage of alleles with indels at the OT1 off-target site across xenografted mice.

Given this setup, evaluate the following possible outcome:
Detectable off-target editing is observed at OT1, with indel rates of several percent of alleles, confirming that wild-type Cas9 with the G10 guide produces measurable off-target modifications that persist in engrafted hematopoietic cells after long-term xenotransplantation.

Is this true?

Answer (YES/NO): NO